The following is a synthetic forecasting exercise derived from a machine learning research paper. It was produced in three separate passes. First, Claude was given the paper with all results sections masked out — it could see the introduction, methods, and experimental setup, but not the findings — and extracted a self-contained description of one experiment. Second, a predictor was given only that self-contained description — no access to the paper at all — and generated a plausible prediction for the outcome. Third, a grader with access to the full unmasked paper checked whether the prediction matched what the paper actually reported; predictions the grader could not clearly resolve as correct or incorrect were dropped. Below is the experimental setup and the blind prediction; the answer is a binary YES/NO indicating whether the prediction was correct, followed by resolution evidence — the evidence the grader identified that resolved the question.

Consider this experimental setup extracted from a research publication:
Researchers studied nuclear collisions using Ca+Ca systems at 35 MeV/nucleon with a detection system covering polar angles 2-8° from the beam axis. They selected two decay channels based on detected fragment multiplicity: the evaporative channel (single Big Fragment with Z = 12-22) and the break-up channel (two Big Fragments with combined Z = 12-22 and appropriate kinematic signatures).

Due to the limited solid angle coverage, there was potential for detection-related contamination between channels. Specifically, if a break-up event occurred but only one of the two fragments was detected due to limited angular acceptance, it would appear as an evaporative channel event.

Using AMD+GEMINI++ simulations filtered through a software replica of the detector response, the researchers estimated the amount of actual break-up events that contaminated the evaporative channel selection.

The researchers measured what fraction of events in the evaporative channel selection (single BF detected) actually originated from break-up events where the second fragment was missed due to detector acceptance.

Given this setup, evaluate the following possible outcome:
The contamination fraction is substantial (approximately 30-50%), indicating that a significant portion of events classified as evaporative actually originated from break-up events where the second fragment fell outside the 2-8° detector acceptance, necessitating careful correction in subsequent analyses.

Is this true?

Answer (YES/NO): NO